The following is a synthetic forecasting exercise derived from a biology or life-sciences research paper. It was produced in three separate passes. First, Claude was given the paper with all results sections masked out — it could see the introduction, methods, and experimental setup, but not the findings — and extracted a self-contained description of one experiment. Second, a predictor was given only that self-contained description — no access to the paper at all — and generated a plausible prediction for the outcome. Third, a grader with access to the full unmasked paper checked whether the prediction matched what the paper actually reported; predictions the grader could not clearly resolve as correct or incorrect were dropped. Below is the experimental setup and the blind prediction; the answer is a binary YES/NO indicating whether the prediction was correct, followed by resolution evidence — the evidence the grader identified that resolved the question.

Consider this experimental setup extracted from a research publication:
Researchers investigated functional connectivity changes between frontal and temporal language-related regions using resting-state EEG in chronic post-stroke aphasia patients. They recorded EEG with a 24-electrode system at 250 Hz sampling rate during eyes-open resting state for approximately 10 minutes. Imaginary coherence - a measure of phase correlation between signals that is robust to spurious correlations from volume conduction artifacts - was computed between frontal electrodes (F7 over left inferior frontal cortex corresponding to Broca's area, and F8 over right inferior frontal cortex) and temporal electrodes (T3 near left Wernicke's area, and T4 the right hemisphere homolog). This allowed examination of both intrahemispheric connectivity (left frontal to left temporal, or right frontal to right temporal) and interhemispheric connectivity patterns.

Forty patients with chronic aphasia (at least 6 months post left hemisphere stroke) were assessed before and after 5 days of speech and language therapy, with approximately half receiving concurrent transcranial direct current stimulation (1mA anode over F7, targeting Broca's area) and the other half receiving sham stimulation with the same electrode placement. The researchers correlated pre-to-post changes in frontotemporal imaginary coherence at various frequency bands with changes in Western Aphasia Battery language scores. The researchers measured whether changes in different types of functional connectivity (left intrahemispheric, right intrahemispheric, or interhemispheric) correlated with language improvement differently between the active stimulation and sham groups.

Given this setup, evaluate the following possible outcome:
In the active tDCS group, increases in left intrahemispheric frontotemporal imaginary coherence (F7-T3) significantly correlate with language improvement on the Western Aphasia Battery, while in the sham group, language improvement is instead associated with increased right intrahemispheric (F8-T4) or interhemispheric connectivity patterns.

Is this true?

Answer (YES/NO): NO